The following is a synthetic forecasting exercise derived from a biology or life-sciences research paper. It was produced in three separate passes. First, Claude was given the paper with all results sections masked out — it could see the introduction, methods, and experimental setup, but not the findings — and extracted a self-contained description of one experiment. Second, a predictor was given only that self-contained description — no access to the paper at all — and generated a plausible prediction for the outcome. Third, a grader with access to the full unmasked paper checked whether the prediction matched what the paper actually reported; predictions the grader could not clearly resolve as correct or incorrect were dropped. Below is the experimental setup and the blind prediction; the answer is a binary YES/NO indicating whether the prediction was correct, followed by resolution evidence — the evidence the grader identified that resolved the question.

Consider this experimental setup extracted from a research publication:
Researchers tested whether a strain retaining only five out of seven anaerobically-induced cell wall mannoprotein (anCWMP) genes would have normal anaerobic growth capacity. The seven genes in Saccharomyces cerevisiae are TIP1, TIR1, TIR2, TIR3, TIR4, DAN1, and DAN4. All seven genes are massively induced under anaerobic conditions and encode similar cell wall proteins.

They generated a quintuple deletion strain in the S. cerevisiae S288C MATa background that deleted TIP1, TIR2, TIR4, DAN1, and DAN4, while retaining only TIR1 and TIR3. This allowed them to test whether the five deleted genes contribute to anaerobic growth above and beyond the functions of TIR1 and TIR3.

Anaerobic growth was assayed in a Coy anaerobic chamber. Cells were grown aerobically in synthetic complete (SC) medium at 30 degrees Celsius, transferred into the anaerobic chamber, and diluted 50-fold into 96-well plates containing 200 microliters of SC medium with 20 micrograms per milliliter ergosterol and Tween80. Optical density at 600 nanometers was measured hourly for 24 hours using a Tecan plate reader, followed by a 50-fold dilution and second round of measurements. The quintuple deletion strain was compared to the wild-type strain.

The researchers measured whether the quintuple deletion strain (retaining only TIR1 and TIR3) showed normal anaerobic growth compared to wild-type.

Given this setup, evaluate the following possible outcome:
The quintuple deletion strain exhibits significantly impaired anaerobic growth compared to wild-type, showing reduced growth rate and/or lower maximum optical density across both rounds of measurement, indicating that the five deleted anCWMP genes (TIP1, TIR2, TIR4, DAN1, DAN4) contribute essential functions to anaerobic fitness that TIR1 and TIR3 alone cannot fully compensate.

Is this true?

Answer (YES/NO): NO